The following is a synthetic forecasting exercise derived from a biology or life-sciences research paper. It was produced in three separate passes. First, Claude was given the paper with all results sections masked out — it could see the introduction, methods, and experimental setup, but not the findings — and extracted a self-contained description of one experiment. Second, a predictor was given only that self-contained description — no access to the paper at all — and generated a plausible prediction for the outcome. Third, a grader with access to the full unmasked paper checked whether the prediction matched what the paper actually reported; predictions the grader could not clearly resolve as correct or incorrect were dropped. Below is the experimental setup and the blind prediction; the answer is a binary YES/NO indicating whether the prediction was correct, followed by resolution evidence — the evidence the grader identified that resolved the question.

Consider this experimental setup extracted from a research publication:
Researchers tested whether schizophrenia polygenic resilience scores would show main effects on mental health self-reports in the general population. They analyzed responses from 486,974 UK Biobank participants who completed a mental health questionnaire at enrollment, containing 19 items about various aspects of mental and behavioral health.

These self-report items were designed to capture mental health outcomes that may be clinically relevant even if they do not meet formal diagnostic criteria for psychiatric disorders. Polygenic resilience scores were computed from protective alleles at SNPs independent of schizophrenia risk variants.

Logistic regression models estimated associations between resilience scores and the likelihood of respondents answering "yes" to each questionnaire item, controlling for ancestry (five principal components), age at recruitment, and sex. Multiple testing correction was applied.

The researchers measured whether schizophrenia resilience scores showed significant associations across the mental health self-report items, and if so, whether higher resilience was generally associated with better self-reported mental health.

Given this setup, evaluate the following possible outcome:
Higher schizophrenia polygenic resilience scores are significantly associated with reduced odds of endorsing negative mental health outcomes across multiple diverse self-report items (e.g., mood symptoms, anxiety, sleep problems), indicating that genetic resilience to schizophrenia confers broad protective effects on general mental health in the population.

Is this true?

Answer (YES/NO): NO